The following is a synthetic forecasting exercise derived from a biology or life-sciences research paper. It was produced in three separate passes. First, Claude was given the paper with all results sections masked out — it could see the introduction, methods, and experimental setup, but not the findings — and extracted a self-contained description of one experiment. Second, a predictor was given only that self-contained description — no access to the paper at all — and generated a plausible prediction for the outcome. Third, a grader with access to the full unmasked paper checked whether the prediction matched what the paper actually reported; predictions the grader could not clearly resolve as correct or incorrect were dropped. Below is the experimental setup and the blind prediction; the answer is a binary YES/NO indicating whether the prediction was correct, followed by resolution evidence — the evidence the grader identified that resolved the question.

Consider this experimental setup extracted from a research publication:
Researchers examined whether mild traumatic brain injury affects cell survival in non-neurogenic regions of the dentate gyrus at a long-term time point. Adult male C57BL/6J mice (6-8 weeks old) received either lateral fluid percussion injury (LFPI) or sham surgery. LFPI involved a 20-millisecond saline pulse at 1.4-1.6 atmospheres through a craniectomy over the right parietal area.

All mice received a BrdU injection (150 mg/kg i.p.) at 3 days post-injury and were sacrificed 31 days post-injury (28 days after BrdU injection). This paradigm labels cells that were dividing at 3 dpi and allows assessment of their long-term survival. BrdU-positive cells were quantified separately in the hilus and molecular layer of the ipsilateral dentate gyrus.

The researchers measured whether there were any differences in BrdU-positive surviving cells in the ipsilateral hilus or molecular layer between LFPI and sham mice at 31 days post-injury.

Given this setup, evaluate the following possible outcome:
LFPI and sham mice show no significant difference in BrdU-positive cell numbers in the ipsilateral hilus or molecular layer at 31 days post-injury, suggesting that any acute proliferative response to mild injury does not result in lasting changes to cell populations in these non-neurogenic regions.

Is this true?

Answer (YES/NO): NO